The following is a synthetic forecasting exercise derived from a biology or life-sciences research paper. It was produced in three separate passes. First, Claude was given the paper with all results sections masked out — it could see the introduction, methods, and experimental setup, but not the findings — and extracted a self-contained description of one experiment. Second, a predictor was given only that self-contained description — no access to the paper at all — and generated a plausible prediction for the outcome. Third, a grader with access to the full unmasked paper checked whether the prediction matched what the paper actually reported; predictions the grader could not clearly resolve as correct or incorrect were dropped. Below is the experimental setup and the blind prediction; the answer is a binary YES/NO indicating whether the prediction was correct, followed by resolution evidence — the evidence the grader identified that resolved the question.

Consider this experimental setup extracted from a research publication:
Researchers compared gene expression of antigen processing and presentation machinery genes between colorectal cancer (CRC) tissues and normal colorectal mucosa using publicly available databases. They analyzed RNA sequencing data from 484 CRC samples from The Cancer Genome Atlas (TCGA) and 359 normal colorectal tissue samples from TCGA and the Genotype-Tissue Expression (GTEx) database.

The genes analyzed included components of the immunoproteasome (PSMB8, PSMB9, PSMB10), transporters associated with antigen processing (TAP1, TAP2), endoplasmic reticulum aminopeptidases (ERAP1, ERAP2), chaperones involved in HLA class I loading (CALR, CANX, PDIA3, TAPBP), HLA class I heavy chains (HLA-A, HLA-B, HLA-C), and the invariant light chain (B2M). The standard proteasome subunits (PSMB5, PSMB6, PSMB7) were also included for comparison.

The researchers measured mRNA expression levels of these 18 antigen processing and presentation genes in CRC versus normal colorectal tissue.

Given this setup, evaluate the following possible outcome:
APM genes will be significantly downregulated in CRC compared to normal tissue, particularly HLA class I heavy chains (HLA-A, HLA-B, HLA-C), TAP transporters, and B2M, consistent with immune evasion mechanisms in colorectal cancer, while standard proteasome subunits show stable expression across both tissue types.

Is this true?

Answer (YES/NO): NO